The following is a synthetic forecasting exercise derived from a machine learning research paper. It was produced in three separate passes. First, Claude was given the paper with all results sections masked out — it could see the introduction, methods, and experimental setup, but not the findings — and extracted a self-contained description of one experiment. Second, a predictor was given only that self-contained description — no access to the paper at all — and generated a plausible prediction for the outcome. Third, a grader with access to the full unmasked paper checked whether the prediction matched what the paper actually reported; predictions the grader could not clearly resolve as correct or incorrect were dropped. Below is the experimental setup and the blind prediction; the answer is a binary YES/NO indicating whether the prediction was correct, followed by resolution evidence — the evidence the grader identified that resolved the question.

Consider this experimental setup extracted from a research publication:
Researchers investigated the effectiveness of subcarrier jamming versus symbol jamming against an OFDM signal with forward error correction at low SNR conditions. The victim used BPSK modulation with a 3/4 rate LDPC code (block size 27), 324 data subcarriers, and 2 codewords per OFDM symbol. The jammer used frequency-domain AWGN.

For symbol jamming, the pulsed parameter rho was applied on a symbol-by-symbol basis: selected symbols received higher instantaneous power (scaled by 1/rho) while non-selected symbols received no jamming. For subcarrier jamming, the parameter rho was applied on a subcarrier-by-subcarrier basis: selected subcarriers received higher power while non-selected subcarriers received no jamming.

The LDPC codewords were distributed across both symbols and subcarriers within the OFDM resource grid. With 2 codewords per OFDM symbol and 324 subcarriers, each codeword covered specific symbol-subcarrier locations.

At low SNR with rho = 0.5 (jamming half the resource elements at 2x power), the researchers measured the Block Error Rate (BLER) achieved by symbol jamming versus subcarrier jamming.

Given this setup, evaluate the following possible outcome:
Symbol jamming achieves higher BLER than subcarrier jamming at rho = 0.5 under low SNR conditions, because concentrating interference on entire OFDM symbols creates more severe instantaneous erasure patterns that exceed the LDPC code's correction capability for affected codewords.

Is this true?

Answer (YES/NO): NO